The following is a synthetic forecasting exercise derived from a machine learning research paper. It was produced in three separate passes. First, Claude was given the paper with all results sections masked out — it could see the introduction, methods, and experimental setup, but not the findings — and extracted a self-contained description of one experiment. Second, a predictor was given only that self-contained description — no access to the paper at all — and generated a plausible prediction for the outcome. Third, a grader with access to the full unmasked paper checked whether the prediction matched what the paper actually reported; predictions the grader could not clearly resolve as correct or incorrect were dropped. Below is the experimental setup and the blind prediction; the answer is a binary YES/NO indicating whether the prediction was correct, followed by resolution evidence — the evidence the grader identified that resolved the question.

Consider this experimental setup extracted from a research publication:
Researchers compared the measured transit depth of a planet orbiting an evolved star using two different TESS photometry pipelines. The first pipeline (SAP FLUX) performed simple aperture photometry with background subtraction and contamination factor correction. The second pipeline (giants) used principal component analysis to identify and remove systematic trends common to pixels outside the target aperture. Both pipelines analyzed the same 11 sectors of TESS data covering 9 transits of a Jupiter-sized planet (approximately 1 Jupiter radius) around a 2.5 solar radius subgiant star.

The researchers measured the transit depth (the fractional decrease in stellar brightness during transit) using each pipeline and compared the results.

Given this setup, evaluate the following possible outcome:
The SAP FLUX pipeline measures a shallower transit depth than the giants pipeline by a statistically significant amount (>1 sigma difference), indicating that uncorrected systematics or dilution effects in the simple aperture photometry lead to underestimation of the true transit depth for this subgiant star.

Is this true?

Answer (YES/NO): NO